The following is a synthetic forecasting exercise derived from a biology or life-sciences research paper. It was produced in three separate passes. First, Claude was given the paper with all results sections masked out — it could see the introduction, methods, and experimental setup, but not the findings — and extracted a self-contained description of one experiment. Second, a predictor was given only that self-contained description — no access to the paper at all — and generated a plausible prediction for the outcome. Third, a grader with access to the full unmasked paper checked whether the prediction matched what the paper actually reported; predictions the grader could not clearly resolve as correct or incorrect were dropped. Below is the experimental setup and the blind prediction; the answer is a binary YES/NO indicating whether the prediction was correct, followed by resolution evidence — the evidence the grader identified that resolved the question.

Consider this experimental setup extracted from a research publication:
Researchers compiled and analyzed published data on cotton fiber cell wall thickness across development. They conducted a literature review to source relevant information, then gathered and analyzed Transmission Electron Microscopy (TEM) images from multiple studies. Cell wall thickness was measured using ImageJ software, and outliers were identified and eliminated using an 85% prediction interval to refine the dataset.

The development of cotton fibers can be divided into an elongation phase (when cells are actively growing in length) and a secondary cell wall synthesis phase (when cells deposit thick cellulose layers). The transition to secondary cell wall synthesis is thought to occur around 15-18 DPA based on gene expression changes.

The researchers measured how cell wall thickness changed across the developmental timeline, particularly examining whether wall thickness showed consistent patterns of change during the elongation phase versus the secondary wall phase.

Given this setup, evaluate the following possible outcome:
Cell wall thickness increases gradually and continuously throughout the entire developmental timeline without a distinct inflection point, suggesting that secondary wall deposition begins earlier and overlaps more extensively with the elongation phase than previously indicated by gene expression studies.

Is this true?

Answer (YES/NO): NO